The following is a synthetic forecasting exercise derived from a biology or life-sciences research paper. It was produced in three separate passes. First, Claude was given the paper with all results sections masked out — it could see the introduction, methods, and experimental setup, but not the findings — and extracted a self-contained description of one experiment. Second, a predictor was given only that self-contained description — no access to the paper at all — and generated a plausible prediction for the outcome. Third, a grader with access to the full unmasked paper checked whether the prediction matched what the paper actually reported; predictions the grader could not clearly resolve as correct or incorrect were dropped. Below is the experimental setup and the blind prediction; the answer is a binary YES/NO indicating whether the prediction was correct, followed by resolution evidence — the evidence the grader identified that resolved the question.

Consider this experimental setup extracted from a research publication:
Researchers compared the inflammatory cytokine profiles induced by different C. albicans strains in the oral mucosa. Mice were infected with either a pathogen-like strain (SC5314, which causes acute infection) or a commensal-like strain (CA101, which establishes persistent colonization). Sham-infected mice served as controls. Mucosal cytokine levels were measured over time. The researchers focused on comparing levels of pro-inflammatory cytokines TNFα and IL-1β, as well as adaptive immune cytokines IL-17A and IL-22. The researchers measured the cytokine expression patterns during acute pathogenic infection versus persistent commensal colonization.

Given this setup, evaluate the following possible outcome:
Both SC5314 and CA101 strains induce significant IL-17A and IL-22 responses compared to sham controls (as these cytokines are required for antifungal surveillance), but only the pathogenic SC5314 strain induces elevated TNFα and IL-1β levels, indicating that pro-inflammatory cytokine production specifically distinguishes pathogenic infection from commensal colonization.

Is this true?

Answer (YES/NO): NO